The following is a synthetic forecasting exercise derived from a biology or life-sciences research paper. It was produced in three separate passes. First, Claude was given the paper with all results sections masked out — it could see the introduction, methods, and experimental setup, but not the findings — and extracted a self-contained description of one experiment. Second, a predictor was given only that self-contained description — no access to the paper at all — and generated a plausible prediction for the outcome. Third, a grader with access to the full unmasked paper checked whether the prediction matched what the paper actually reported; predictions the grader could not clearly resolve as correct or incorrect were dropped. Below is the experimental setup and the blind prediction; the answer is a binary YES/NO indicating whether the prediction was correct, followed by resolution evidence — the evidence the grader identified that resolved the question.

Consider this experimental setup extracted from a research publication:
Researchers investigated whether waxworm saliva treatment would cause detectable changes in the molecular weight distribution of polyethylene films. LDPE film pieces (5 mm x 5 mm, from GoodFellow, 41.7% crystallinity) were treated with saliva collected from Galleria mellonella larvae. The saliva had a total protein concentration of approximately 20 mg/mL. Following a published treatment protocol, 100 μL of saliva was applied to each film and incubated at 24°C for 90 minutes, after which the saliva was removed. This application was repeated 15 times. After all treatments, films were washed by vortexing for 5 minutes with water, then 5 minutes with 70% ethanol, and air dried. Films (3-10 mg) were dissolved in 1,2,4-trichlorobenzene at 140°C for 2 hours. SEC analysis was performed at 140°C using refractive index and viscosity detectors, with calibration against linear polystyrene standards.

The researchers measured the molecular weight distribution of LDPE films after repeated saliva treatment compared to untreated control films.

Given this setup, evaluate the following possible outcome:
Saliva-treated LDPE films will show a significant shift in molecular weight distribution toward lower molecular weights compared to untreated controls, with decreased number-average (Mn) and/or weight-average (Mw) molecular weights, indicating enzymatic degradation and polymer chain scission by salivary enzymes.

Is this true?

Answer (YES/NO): NO